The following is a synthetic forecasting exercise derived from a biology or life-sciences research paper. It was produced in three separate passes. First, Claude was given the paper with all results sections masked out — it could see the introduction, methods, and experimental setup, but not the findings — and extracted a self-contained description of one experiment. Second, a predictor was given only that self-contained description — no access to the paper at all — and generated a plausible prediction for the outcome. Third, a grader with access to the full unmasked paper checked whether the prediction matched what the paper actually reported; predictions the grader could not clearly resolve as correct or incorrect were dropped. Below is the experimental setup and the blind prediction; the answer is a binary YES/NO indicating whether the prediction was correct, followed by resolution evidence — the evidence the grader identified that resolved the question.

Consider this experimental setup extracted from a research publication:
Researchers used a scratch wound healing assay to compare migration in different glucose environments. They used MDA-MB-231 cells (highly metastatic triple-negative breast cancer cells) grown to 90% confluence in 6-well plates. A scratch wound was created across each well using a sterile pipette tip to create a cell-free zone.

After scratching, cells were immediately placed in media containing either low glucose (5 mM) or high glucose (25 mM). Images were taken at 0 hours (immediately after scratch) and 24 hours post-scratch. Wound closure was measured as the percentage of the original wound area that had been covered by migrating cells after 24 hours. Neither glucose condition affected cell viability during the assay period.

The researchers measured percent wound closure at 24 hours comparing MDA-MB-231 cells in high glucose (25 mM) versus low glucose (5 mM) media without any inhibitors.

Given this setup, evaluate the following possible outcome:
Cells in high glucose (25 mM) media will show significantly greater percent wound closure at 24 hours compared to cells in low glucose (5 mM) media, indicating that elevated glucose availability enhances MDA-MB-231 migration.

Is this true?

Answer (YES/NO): NO